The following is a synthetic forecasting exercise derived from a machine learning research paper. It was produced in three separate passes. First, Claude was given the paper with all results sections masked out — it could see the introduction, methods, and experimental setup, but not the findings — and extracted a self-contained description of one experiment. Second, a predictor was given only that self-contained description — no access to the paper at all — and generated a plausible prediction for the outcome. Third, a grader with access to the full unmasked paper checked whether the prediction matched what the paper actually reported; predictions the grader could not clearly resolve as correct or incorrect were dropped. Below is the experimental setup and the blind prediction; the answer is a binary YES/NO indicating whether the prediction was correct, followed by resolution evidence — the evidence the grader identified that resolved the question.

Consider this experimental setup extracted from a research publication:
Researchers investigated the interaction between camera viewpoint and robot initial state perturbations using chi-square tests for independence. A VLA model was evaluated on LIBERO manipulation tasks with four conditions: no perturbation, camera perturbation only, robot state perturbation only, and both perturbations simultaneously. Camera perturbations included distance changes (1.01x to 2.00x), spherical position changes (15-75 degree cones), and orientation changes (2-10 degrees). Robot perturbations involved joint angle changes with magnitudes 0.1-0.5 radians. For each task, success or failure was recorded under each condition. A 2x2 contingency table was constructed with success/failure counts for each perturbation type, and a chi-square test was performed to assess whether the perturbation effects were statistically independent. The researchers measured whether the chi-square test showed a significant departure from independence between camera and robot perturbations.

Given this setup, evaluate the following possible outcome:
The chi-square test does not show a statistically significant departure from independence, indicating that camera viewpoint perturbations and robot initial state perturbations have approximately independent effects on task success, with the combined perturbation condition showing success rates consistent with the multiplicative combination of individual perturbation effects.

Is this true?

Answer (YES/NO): NO